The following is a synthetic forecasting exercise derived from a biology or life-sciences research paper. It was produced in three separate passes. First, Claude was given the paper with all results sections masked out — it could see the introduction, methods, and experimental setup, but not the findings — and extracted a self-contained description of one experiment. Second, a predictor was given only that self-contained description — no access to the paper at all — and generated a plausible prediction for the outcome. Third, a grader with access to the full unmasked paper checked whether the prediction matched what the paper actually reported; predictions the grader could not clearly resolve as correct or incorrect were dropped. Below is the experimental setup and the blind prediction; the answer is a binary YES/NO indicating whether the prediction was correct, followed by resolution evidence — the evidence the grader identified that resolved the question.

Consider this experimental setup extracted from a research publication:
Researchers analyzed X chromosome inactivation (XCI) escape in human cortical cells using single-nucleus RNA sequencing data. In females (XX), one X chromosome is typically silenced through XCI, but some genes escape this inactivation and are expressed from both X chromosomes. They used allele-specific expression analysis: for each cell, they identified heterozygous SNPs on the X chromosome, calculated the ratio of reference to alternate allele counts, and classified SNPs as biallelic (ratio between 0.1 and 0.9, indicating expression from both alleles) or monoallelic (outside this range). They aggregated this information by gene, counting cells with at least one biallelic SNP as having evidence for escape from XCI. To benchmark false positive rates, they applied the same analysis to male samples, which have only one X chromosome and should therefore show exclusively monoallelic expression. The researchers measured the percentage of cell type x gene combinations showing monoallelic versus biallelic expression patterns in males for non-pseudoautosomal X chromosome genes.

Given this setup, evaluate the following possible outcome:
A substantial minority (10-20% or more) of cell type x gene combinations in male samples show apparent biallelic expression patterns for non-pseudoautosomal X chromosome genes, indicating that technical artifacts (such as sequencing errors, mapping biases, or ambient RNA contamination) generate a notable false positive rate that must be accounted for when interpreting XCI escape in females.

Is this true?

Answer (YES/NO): YES